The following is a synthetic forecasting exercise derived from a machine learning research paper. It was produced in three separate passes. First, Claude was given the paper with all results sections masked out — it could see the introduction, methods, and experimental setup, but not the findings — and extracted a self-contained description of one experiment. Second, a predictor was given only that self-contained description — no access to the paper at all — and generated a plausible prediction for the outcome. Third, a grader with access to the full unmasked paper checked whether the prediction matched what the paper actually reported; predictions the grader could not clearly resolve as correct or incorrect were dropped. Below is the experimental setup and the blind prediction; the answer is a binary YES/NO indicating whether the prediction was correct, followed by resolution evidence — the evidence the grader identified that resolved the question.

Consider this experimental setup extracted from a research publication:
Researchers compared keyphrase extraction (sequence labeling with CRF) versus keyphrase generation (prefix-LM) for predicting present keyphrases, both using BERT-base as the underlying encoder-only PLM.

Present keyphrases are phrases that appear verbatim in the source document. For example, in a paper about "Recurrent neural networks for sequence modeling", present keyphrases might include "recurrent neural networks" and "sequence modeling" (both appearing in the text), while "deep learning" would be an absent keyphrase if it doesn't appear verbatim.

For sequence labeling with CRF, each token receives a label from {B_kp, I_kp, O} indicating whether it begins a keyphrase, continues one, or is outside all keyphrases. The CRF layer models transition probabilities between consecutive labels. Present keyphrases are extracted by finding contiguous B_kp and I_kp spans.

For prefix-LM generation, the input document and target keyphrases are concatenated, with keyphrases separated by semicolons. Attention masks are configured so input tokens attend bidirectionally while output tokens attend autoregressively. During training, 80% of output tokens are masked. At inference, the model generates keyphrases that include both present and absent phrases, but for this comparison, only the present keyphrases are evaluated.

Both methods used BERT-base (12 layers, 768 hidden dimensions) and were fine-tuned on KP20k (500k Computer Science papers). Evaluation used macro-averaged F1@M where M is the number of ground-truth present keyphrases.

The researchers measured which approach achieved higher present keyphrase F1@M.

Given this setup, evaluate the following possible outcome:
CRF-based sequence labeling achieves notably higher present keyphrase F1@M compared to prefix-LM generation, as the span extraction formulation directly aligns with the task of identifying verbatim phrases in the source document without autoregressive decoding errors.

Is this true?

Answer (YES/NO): NO